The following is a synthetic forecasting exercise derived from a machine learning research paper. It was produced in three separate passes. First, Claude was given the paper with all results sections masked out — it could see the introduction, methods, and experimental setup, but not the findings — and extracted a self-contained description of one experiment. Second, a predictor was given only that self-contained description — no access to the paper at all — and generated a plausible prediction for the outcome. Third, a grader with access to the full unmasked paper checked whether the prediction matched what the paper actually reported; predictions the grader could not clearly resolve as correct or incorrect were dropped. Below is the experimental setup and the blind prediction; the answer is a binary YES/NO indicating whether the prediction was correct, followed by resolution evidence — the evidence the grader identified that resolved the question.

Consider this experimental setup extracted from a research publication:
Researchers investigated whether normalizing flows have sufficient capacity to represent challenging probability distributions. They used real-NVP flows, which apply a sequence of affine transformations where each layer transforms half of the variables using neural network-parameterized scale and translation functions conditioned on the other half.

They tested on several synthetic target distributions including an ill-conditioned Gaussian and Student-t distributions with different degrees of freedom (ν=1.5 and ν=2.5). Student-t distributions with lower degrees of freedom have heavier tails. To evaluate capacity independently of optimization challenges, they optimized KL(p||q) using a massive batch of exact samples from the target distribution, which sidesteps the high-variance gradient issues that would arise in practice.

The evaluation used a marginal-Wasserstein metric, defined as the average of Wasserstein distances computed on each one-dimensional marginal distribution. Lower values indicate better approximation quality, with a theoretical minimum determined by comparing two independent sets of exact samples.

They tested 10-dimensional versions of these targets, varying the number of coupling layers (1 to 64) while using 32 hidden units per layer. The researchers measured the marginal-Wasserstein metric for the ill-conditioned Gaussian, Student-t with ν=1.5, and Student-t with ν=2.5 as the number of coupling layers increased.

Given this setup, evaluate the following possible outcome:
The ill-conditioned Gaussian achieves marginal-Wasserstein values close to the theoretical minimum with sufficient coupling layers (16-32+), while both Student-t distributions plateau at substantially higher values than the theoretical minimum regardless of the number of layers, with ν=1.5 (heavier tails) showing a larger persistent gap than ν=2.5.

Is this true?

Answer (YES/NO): NO